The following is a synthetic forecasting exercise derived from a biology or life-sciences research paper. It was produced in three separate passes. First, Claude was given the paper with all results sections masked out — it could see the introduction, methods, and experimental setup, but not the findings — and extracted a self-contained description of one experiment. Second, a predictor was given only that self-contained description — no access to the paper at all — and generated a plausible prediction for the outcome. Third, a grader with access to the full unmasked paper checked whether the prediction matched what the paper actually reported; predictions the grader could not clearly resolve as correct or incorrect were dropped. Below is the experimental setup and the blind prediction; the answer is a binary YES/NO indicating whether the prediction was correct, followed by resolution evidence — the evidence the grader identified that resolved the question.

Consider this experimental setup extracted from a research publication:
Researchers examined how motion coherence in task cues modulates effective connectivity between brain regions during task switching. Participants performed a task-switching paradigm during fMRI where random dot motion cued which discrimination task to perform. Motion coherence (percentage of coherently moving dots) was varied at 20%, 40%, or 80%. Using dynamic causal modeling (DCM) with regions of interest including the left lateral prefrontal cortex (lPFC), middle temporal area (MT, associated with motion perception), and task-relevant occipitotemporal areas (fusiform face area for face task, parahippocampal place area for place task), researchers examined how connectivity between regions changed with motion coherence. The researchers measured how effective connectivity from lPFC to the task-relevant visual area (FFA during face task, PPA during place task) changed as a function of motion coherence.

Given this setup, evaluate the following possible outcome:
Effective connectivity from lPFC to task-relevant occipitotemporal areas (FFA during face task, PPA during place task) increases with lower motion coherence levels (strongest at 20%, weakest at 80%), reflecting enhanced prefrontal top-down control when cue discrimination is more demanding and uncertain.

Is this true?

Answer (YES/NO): YES